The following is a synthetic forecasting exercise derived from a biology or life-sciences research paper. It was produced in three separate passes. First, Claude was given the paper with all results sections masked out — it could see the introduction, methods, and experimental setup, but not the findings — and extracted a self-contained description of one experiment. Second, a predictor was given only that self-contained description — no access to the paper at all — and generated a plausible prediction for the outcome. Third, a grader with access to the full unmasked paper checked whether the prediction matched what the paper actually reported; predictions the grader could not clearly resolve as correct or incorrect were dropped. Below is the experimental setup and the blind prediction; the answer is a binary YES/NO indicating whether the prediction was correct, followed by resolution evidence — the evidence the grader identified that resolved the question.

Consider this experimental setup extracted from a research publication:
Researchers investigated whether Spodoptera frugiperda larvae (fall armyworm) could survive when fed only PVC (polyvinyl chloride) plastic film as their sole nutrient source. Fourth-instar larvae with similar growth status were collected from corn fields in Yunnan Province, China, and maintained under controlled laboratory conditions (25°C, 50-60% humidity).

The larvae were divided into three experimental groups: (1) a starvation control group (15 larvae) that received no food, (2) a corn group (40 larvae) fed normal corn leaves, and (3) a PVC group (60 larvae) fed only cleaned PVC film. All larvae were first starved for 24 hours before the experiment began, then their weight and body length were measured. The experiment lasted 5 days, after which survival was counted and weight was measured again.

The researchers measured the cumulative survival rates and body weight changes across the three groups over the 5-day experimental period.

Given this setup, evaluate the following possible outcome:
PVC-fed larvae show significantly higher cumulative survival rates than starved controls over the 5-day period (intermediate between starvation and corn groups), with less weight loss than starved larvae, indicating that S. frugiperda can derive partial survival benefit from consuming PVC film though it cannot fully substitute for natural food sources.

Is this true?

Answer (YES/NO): YES